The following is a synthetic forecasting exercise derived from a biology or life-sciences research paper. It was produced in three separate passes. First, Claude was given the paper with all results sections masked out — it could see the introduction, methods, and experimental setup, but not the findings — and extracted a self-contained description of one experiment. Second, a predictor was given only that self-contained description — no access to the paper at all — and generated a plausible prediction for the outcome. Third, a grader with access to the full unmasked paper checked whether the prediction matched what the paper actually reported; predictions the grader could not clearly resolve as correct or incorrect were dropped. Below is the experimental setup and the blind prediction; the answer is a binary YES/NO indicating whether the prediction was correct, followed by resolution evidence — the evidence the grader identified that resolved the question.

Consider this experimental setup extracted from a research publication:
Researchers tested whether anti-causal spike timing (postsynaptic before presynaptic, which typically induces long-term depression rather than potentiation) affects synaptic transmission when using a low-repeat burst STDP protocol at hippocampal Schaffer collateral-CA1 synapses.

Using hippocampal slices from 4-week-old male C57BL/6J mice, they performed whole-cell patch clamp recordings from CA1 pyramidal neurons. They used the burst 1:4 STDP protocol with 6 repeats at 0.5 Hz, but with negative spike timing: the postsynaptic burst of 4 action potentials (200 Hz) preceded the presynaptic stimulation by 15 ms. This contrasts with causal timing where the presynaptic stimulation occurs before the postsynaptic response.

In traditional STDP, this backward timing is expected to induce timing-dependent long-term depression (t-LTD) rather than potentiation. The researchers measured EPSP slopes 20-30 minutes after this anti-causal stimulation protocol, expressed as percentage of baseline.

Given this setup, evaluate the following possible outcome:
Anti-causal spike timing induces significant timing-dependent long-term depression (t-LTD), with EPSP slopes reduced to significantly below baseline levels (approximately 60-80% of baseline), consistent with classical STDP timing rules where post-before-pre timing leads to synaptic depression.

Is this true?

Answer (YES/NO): NO